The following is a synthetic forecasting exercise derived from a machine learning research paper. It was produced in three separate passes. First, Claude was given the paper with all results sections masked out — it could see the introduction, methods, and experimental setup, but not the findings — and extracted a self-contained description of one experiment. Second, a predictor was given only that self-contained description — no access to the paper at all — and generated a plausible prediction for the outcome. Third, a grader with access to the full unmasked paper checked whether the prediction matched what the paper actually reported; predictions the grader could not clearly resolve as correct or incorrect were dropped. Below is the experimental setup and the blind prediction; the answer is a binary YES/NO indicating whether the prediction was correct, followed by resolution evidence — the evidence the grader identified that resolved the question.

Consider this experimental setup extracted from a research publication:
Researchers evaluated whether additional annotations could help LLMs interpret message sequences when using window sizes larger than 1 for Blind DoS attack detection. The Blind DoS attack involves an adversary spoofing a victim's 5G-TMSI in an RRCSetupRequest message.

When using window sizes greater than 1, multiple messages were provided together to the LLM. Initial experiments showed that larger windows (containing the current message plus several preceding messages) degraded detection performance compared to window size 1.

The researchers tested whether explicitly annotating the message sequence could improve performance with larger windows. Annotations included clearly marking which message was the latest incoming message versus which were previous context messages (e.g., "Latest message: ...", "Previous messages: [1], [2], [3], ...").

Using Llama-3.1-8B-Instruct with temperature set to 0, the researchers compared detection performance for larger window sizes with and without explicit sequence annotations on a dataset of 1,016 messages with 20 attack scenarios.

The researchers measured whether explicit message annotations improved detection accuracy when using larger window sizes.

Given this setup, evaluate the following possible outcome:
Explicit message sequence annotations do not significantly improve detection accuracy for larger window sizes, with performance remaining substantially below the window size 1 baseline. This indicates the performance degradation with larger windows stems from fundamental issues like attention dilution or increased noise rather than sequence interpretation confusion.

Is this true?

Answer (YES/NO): YES